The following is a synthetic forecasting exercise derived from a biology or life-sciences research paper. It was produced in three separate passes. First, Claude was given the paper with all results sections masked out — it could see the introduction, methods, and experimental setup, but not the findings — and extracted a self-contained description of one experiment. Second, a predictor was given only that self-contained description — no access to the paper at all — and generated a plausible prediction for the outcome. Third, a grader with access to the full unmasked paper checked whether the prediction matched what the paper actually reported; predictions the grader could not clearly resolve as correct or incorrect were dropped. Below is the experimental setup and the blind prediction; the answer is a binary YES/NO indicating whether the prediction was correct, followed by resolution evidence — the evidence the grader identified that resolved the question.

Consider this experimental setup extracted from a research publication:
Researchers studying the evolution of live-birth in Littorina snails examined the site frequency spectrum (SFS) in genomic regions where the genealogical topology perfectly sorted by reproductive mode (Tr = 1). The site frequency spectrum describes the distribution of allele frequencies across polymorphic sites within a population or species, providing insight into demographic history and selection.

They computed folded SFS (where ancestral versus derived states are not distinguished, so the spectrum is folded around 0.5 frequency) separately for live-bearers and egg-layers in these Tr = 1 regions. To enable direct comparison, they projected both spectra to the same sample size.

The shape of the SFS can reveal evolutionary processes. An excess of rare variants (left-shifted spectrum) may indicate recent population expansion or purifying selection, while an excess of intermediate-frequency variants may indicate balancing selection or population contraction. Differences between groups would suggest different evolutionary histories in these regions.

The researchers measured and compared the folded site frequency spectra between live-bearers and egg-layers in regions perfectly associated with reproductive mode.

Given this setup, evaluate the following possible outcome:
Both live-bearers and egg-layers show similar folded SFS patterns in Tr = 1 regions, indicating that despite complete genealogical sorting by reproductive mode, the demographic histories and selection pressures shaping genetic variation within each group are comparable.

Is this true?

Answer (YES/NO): NO